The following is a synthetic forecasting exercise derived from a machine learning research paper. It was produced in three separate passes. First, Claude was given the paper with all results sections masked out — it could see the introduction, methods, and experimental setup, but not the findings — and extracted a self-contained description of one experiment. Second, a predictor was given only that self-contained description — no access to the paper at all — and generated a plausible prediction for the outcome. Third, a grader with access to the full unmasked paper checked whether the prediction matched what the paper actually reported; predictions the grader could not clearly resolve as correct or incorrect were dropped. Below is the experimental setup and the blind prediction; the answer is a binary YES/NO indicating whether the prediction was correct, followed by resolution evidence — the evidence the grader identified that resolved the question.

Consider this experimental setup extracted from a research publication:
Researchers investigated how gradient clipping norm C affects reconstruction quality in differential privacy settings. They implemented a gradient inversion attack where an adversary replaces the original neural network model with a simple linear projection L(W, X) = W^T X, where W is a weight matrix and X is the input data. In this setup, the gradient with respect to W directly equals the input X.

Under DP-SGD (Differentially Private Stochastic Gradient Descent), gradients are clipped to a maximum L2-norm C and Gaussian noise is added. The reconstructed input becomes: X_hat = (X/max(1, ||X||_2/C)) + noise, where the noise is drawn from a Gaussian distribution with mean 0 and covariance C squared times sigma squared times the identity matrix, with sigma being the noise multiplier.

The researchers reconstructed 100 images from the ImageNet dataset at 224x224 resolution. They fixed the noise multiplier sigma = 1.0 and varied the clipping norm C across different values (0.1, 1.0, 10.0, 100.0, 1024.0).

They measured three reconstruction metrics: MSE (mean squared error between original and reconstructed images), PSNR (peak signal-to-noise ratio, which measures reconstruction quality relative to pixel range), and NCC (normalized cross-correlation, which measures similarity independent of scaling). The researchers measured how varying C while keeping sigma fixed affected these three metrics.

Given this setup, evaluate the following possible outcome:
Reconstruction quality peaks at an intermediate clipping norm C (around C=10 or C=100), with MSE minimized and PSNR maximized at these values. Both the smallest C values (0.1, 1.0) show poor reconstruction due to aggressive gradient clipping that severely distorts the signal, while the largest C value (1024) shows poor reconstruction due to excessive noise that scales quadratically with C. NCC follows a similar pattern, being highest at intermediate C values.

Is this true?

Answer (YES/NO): NO